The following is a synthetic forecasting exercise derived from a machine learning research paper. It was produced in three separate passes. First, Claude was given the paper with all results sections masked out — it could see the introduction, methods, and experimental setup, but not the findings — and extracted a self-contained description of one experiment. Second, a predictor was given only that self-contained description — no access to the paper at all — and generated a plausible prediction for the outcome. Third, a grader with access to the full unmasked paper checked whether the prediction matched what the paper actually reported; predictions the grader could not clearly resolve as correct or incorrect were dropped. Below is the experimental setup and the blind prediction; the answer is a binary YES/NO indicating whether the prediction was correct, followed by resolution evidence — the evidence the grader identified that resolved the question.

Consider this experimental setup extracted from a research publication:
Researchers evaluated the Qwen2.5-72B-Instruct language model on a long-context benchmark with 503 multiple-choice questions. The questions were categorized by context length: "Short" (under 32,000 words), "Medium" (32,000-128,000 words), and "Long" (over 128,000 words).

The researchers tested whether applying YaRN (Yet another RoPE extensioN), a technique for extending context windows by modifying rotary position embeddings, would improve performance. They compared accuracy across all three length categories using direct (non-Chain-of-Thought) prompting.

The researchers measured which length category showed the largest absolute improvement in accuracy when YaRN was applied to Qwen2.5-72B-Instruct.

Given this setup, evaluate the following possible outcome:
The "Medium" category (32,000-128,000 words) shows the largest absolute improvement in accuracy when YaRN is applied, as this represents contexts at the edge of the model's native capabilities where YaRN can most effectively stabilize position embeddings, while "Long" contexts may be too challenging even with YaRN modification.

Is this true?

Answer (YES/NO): YES